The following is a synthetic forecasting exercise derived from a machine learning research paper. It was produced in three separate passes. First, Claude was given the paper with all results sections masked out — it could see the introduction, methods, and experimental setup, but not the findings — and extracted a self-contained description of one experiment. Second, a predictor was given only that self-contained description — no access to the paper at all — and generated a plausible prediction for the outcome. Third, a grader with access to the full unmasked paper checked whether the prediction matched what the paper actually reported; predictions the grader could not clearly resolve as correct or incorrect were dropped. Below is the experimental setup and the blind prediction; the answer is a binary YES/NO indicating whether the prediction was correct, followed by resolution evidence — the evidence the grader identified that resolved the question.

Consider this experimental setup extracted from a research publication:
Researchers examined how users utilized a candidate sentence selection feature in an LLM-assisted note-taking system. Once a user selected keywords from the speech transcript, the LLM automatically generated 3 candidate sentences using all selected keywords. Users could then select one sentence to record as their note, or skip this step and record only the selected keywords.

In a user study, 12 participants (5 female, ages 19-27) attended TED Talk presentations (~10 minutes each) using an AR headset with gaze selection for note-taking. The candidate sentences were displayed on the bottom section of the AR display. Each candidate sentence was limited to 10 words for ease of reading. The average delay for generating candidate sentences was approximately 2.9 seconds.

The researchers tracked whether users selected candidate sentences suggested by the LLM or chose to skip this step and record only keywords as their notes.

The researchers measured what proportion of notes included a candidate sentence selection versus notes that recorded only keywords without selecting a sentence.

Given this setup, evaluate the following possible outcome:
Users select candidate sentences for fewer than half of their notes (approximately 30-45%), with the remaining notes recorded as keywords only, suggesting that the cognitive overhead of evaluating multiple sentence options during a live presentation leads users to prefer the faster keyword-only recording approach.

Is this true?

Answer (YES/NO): NO